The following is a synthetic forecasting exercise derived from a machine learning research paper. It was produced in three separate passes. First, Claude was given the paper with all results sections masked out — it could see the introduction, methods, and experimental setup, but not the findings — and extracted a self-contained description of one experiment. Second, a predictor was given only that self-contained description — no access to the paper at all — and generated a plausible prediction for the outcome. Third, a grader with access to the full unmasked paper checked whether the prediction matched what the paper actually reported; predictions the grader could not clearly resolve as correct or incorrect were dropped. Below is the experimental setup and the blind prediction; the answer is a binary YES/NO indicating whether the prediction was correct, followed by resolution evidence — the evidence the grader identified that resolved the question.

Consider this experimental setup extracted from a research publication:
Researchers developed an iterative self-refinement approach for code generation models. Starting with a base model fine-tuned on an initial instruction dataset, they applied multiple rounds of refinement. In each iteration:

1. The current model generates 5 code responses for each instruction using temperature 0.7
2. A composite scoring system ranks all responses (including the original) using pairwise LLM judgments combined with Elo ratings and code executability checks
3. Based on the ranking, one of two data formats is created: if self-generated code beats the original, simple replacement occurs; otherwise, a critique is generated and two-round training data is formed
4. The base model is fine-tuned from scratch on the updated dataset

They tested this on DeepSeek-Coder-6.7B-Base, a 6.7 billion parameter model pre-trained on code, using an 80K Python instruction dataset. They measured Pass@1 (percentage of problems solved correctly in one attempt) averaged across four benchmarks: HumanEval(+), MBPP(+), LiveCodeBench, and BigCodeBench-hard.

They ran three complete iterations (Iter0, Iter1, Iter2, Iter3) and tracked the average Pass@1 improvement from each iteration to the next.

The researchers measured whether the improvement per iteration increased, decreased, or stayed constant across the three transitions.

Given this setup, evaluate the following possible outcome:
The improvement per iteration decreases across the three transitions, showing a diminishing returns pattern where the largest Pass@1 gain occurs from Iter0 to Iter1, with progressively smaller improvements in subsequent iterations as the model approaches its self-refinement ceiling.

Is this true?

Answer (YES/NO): YES